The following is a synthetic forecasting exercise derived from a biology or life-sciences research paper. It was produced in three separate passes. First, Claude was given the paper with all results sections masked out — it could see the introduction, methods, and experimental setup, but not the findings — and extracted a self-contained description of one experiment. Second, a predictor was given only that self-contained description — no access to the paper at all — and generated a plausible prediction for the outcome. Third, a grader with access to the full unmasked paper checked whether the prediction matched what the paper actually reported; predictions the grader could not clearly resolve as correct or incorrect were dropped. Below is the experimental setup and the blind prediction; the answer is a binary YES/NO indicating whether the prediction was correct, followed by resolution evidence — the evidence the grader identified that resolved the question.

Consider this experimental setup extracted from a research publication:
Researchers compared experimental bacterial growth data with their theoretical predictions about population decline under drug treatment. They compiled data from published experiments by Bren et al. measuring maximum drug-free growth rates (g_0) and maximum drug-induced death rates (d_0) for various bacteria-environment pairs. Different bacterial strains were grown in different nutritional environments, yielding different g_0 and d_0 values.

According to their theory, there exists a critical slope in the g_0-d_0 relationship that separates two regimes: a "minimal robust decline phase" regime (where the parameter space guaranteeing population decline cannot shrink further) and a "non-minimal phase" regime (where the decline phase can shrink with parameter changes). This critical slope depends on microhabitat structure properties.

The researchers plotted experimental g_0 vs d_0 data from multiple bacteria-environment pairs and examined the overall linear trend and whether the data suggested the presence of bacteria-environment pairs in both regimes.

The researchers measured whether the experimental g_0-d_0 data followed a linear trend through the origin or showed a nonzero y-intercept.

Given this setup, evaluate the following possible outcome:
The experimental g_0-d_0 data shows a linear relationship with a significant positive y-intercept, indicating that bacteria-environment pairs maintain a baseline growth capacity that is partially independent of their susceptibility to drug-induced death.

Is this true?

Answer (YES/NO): NO